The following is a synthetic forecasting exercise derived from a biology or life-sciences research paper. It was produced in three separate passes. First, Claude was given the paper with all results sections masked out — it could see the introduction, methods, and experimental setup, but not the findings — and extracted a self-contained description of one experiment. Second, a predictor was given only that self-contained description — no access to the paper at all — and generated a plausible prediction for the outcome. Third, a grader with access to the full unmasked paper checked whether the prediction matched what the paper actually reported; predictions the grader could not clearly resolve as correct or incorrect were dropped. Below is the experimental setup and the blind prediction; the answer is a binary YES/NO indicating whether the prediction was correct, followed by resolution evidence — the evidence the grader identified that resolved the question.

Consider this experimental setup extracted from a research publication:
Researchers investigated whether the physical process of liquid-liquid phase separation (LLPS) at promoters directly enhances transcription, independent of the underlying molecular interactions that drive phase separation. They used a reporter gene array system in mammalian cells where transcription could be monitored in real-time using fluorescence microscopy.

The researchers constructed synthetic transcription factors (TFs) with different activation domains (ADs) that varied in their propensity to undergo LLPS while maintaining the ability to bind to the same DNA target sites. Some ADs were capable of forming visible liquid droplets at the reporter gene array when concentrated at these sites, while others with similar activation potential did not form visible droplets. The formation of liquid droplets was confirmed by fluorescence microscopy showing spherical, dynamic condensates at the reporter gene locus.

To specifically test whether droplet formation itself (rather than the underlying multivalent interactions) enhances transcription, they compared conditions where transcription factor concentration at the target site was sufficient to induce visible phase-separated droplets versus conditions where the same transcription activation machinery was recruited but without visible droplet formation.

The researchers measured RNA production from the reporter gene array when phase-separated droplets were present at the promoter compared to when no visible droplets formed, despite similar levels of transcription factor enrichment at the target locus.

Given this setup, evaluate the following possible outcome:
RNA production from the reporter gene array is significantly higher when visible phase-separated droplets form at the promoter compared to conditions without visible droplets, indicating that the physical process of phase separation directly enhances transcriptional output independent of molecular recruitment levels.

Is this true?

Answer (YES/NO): NO